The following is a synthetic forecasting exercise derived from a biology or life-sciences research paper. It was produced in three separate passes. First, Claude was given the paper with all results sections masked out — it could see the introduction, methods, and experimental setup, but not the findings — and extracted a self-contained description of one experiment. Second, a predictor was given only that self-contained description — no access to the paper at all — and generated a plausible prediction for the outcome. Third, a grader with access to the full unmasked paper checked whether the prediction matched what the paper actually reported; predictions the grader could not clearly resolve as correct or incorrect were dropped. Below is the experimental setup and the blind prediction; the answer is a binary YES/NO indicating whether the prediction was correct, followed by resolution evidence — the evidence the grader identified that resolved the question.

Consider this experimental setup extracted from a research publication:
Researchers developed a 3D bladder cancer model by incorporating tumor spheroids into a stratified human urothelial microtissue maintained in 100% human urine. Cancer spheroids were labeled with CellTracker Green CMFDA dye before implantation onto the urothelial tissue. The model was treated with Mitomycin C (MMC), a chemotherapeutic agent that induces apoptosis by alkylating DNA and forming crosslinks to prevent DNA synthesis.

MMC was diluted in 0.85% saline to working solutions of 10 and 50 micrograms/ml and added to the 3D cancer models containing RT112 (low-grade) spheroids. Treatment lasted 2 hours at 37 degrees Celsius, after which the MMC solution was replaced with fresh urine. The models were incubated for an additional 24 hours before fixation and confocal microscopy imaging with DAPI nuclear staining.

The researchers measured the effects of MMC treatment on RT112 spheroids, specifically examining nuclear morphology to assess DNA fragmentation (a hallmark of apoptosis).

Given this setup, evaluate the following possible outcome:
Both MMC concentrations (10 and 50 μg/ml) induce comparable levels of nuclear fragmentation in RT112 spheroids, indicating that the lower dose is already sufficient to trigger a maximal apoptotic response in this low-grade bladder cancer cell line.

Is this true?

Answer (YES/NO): NO